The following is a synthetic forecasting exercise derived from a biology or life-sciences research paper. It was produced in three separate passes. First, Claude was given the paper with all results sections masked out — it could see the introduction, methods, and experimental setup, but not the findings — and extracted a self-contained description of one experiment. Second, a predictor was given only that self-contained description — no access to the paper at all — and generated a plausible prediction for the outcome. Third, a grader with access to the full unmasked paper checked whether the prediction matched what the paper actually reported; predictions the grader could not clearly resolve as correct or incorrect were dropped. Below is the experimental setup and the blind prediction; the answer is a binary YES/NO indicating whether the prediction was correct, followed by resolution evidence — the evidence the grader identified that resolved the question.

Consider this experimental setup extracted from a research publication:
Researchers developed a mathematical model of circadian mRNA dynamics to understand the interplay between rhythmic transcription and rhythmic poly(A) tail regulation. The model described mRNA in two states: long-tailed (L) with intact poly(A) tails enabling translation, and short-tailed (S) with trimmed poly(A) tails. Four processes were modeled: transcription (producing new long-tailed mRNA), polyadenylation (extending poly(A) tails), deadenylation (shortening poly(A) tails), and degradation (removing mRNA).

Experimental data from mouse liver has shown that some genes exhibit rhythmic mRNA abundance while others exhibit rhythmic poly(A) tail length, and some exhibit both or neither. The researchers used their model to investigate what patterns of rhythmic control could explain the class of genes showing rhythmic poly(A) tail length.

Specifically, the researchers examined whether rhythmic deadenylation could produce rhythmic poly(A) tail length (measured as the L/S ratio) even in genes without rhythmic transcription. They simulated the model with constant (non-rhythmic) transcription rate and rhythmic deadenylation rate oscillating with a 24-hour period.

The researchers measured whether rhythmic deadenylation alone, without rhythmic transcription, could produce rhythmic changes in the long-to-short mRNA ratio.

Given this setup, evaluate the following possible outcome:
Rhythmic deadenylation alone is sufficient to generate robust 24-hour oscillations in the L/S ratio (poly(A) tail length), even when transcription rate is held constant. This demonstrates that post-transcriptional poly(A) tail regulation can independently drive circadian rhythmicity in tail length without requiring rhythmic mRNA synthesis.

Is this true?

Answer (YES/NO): NO